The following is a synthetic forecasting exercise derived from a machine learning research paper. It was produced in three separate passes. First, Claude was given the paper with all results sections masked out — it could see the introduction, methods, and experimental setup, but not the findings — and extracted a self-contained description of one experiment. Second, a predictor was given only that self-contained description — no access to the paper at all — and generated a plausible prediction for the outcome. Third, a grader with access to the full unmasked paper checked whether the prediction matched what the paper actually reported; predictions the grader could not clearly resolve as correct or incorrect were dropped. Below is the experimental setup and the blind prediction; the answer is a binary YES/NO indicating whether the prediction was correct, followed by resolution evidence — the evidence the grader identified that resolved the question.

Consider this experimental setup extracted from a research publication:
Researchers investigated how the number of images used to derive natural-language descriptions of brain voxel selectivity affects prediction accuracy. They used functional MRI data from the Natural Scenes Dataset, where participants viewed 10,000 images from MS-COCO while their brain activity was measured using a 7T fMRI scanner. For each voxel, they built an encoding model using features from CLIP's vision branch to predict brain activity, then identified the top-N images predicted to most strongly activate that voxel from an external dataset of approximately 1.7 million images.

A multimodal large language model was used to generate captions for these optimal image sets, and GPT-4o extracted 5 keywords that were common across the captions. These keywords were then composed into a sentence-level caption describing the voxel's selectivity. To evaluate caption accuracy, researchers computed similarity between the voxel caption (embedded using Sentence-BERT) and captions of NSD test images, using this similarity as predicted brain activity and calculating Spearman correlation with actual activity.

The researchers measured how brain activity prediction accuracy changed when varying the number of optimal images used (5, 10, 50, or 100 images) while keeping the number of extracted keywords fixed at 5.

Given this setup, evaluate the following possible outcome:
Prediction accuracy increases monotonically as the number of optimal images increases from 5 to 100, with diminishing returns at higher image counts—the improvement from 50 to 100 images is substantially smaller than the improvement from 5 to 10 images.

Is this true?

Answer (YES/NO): NO